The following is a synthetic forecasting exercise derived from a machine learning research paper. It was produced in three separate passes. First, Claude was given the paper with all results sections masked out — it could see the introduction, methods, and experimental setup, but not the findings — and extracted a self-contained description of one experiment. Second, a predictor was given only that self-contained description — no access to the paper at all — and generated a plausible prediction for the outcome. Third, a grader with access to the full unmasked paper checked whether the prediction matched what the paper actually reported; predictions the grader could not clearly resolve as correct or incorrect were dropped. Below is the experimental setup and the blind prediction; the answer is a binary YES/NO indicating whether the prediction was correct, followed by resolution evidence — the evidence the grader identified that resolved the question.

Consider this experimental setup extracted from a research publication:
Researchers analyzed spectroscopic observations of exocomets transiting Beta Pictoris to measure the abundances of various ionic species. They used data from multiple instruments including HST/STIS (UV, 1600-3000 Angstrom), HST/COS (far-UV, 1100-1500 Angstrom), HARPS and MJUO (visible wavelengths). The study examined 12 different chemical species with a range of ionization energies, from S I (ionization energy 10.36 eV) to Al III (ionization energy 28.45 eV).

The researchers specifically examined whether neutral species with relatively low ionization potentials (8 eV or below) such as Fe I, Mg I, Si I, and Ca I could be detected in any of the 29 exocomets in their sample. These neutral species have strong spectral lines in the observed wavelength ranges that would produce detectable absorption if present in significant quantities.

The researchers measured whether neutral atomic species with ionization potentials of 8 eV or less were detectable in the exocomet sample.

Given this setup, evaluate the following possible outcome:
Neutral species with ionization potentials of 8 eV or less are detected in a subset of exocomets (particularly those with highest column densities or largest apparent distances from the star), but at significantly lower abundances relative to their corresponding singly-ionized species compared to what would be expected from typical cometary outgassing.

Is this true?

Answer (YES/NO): NO